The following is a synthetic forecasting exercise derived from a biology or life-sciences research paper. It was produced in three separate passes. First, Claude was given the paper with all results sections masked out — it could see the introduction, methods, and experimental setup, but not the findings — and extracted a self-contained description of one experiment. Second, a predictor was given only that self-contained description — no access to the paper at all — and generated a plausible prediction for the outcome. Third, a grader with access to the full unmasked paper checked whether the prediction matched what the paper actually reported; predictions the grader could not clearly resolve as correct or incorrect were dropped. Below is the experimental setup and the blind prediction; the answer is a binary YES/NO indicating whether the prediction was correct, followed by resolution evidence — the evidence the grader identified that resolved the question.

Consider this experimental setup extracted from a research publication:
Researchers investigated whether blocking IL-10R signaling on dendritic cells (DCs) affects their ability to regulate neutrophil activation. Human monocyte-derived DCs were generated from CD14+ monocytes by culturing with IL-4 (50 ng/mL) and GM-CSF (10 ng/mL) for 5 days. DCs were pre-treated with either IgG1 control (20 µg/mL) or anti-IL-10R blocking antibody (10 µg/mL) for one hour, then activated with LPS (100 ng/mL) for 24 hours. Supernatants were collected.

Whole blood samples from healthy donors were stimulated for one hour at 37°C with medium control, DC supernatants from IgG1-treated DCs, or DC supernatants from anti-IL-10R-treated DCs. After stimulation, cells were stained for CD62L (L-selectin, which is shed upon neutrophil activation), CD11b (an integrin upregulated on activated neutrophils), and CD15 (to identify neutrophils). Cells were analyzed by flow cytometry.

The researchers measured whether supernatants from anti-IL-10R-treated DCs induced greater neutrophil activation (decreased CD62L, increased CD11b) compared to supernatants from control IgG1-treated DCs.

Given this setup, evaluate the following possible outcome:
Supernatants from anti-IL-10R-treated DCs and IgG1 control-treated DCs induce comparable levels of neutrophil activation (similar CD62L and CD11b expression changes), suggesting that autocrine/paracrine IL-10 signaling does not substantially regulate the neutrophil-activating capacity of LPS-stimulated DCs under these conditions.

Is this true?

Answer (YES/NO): NO